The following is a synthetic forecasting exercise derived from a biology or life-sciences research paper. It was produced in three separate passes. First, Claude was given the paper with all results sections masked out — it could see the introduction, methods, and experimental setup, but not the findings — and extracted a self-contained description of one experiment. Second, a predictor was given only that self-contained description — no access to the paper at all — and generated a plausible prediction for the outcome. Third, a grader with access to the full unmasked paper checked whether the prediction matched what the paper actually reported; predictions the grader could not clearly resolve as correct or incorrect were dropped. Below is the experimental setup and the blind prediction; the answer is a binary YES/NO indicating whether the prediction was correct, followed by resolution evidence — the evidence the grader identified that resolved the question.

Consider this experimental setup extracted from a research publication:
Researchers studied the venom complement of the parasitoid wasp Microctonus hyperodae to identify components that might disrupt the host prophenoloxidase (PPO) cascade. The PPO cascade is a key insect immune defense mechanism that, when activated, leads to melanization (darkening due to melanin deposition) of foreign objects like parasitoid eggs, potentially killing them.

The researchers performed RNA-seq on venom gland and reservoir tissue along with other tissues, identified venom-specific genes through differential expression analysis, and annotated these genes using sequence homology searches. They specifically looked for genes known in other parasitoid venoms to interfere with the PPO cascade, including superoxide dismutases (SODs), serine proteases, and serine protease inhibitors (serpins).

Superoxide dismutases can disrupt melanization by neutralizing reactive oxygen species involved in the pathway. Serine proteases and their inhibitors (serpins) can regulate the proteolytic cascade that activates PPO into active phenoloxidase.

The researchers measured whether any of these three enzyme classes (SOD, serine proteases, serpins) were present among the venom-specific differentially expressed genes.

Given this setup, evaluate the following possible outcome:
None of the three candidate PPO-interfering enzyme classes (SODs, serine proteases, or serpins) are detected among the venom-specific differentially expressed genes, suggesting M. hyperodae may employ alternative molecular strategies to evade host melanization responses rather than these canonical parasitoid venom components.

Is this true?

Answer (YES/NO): NO